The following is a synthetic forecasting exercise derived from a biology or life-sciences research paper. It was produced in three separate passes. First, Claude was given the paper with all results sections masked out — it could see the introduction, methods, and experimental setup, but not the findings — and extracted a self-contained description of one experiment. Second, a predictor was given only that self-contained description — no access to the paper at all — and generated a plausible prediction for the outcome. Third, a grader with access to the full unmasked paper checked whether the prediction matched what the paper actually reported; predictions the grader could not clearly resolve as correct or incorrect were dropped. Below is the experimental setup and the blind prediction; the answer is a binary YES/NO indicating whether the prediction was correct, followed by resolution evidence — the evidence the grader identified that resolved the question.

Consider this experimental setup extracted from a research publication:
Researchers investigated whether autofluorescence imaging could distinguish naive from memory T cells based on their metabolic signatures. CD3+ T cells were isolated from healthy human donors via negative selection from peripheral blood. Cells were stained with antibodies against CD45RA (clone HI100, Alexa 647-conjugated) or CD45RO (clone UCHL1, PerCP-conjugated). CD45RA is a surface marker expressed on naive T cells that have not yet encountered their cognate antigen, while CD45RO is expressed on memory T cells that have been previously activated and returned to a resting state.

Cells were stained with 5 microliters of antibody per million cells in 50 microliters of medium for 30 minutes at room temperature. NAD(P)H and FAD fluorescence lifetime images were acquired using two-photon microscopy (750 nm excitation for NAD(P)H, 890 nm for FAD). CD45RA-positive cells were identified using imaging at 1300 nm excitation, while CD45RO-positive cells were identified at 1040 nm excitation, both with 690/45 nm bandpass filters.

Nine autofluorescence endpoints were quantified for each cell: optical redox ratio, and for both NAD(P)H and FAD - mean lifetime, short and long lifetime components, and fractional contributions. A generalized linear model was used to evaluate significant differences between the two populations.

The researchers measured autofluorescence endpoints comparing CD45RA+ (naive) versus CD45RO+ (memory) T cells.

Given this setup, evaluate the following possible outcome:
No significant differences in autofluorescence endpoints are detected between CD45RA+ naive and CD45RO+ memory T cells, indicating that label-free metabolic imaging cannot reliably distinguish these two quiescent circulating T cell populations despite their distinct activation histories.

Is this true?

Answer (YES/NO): NO